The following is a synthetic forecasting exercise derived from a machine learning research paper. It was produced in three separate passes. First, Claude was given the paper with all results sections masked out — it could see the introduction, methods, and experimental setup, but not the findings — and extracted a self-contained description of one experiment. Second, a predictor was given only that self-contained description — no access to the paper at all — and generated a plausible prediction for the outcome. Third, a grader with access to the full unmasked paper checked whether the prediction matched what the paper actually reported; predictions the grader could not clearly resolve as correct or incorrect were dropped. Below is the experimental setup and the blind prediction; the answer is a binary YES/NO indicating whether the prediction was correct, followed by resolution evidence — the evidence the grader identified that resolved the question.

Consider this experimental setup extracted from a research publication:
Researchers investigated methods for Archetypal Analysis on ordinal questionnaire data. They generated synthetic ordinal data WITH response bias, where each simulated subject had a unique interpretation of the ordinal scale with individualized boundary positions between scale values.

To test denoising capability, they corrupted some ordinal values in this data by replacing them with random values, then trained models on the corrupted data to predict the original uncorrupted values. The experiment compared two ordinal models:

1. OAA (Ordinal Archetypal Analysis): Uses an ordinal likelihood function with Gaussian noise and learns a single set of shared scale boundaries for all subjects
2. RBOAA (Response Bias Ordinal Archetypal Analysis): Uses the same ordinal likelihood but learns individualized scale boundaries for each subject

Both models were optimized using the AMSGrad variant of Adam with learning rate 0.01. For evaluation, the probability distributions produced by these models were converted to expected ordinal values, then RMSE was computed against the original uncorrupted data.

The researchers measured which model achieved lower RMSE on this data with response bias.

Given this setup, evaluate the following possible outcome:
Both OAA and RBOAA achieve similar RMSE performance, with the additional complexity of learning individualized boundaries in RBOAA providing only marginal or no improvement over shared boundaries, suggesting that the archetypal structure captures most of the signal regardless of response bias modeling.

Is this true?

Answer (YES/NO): NO